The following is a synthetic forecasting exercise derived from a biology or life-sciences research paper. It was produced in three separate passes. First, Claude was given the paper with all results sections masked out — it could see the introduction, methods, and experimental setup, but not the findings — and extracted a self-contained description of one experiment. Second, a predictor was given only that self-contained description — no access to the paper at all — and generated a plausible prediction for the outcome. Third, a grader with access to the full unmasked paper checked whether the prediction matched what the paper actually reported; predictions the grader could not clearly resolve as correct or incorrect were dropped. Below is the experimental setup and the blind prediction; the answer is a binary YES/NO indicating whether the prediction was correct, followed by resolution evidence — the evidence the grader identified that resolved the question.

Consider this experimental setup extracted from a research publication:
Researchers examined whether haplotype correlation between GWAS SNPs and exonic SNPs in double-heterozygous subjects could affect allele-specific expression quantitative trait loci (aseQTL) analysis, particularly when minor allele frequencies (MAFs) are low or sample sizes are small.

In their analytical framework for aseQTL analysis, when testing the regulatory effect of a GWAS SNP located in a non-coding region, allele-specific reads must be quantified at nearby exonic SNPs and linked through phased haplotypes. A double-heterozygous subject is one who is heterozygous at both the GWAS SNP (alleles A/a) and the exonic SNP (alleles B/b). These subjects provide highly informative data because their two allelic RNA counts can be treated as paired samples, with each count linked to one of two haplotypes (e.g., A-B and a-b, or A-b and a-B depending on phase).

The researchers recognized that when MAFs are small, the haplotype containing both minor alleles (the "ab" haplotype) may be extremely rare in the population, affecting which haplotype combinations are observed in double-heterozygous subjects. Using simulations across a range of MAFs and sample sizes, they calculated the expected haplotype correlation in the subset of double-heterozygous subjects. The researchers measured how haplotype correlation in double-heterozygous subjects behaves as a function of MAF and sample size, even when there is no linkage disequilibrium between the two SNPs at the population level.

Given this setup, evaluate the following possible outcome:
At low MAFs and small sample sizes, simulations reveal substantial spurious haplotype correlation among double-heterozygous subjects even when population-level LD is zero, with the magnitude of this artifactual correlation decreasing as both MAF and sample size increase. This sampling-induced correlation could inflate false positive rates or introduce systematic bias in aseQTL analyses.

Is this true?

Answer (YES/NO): YES